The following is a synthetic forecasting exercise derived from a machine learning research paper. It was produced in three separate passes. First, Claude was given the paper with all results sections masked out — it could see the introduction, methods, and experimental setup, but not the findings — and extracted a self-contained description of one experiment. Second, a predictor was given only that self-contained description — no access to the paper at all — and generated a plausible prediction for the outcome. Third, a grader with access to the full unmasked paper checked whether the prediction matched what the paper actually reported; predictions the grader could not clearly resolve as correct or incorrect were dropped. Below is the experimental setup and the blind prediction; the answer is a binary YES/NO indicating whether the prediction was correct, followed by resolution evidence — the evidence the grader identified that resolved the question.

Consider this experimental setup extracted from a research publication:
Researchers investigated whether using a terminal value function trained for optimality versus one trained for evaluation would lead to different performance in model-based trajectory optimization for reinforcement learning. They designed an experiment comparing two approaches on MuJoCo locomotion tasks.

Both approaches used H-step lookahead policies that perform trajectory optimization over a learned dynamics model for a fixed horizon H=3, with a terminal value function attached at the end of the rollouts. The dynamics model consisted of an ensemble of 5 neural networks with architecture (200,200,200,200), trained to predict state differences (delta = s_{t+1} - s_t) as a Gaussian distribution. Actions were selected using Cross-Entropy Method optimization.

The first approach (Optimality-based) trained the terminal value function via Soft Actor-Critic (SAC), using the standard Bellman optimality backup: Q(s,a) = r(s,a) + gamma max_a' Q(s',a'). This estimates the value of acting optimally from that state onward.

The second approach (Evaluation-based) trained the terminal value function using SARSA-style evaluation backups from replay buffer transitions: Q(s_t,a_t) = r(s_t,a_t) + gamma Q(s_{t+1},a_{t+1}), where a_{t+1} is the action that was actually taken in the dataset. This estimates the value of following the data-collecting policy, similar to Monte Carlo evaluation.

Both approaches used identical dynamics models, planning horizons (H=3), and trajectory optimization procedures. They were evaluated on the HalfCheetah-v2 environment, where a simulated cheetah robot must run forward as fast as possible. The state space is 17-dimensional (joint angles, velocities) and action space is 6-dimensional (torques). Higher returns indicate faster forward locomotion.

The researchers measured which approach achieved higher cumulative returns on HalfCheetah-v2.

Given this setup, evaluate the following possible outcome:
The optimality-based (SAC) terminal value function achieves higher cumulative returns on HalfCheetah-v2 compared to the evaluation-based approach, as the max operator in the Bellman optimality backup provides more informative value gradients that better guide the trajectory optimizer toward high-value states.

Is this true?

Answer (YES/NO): YES